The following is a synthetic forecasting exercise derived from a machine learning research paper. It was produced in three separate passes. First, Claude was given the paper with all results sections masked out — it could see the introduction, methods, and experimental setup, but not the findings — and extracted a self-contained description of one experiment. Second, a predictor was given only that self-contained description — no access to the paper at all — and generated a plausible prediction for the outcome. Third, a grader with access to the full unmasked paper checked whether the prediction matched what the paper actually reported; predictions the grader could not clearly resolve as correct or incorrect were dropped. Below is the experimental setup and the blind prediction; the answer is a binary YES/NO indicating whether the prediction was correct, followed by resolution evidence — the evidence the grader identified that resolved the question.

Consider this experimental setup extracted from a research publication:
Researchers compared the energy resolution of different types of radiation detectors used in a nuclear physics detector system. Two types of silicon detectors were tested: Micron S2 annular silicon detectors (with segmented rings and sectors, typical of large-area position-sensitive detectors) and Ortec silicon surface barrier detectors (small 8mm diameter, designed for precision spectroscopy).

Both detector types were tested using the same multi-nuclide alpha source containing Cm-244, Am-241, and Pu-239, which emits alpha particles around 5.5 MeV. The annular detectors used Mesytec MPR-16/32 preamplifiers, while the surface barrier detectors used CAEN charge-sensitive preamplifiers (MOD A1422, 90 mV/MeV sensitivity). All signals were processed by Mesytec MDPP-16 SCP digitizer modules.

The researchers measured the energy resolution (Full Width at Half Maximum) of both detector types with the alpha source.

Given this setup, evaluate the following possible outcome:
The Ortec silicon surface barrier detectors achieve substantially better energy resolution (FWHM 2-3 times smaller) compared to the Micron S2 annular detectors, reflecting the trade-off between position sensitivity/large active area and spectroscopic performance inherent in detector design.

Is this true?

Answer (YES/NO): NO